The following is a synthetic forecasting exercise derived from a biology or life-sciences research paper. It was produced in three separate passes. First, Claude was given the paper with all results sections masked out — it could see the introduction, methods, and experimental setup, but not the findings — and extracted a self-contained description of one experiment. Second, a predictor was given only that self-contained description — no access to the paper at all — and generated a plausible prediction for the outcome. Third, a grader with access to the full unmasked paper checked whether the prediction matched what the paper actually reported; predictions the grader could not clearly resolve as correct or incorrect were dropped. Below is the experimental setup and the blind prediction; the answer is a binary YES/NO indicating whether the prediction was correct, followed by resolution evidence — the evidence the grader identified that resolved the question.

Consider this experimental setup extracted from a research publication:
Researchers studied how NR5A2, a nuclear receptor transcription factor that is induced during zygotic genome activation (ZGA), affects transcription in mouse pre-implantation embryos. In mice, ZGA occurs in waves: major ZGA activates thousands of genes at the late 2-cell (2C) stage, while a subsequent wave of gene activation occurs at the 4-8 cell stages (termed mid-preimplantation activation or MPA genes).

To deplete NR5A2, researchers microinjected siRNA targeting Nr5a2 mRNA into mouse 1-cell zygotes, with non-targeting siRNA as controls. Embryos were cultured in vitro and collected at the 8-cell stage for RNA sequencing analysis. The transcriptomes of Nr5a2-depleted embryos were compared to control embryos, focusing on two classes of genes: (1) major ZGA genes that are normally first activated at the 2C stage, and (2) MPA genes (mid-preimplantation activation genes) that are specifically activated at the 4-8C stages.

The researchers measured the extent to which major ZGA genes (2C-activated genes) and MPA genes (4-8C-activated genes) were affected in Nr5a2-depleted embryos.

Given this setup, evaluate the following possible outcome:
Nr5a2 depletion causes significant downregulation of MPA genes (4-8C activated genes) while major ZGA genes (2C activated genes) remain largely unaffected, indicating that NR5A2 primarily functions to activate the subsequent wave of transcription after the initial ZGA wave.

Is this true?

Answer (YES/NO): YES